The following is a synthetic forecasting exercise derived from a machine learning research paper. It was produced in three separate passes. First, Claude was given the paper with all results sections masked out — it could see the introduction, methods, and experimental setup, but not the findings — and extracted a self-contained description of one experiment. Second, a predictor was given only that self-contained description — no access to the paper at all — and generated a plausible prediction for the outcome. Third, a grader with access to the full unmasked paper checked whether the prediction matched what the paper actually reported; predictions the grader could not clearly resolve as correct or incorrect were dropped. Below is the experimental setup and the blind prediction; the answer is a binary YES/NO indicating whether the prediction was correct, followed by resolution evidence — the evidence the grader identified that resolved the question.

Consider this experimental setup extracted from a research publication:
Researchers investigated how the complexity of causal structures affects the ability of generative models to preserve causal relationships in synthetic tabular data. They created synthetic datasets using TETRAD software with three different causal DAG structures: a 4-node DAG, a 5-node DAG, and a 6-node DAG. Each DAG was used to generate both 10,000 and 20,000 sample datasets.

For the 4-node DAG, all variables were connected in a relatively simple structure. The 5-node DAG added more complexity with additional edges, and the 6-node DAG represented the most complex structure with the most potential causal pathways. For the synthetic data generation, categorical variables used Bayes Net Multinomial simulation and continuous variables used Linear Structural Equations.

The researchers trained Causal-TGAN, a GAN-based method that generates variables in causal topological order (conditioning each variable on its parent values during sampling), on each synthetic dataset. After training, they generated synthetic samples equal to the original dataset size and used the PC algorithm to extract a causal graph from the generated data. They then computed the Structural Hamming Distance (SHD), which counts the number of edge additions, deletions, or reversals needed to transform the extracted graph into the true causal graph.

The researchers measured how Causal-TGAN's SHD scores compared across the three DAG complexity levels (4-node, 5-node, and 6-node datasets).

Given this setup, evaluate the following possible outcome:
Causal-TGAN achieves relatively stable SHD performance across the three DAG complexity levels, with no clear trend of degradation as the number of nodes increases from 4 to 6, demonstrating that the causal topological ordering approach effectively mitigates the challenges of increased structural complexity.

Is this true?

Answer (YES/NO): NO